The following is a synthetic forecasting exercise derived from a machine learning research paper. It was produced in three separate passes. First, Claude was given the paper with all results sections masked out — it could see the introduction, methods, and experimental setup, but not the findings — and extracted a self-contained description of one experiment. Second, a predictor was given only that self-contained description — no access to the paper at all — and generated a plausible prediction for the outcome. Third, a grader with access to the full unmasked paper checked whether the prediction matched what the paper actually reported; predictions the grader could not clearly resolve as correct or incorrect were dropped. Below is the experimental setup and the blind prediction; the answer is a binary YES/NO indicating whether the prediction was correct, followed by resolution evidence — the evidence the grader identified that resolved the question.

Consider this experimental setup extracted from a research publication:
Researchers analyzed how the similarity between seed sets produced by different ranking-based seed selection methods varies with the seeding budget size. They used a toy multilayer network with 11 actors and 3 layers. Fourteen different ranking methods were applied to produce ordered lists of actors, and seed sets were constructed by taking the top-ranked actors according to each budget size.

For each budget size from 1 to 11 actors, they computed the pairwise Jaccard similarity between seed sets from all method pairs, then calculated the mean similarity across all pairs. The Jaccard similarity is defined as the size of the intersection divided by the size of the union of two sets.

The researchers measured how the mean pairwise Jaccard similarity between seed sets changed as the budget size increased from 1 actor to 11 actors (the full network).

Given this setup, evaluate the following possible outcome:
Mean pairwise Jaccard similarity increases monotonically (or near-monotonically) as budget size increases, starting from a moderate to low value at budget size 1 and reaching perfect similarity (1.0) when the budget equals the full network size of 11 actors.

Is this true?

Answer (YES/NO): YES